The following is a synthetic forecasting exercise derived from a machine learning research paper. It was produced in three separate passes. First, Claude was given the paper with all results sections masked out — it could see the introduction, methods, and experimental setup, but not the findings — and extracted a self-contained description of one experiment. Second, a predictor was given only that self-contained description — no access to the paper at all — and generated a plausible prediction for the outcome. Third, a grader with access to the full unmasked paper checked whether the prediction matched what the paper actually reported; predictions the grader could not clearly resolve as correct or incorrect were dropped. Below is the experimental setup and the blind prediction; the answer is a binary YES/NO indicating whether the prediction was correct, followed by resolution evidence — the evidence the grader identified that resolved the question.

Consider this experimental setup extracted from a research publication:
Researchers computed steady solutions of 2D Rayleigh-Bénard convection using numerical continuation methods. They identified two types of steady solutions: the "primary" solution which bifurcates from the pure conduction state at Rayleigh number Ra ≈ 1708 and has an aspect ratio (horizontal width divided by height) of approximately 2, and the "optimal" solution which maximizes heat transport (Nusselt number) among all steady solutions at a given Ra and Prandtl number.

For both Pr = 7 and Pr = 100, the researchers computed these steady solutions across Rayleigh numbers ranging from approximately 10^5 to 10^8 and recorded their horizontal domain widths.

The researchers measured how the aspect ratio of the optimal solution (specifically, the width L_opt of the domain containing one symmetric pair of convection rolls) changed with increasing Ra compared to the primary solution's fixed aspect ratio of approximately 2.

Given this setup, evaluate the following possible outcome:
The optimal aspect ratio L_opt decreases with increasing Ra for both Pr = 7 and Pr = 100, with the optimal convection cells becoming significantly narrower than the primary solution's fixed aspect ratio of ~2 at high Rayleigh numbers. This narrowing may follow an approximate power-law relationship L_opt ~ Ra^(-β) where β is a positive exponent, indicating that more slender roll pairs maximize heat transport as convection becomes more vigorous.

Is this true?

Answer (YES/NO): YES